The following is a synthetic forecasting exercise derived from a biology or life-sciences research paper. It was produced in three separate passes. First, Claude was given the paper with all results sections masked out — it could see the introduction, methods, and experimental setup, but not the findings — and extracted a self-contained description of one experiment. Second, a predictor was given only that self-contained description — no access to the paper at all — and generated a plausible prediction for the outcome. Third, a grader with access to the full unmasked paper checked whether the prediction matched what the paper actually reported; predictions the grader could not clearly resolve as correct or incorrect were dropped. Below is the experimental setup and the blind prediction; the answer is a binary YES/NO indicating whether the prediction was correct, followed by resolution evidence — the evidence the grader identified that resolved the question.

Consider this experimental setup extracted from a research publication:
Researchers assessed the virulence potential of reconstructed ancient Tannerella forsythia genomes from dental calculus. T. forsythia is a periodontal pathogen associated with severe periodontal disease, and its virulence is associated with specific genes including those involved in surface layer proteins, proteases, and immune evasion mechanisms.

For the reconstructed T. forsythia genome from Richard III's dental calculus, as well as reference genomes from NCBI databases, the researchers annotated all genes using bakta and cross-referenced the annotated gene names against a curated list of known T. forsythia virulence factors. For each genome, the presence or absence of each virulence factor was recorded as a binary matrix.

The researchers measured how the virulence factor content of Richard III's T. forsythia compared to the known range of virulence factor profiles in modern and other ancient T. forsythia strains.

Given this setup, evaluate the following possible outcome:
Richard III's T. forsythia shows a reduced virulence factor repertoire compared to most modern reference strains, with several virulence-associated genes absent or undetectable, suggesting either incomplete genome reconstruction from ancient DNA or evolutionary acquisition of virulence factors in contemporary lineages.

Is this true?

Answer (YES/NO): NO